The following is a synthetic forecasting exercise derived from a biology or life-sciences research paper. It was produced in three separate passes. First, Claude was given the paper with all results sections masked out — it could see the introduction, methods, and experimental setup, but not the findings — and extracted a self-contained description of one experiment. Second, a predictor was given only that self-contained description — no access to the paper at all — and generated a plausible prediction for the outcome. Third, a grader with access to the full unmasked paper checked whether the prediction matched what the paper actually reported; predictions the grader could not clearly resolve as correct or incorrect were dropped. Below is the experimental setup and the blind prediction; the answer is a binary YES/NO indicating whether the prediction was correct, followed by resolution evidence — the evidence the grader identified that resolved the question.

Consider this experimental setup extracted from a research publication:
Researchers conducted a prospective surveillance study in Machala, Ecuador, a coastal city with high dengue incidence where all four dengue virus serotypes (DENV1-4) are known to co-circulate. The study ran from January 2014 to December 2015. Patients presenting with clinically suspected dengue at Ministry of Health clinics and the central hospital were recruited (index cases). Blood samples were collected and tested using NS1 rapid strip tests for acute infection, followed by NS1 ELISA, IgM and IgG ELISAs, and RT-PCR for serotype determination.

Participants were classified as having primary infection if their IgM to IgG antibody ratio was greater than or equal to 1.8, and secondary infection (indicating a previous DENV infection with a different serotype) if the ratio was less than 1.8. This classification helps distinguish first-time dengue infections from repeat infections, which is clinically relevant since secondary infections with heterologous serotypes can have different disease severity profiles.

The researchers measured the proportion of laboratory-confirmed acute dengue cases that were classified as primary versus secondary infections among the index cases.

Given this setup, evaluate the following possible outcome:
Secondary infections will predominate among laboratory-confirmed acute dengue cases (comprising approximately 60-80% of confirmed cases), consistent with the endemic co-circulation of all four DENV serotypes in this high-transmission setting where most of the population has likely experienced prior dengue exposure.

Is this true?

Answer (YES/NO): NO